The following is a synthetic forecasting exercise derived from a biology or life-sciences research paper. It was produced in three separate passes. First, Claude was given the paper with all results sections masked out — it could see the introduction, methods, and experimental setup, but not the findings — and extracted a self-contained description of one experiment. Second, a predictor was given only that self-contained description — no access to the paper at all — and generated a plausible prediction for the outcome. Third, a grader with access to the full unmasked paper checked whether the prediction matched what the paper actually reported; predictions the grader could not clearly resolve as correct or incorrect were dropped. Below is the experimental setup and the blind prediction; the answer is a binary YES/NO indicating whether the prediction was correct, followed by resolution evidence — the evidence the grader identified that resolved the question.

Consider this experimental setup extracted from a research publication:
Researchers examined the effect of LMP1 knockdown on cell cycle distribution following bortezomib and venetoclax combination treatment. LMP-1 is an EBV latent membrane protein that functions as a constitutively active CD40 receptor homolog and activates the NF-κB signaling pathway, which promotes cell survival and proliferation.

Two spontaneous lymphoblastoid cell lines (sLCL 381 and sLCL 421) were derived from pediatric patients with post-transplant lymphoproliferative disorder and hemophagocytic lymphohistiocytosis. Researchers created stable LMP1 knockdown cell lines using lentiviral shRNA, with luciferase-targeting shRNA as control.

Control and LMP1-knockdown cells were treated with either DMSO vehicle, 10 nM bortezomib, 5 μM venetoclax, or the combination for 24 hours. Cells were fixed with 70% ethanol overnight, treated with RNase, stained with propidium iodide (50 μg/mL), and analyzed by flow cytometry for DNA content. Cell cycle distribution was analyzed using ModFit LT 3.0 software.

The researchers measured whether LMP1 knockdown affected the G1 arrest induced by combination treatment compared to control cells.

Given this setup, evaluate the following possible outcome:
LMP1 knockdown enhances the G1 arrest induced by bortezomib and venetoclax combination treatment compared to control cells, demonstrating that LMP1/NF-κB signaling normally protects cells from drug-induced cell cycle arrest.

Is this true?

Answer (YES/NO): NO